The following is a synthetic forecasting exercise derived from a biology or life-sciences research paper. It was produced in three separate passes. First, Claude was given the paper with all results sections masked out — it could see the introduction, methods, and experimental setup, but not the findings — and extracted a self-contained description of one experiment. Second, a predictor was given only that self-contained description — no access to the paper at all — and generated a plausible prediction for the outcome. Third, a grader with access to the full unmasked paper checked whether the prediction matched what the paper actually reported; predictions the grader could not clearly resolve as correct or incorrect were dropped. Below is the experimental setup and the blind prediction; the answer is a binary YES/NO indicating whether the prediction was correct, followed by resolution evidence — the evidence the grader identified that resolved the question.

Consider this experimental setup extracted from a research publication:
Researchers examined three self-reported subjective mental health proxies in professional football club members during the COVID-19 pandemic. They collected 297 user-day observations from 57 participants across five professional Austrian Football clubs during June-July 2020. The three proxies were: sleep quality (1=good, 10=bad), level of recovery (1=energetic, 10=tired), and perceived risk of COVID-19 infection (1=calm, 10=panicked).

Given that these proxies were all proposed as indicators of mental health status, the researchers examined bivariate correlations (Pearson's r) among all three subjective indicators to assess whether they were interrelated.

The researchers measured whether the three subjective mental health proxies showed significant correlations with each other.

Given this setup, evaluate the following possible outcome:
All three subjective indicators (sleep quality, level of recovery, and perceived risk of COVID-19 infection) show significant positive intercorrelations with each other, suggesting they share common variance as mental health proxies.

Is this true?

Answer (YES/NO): YES